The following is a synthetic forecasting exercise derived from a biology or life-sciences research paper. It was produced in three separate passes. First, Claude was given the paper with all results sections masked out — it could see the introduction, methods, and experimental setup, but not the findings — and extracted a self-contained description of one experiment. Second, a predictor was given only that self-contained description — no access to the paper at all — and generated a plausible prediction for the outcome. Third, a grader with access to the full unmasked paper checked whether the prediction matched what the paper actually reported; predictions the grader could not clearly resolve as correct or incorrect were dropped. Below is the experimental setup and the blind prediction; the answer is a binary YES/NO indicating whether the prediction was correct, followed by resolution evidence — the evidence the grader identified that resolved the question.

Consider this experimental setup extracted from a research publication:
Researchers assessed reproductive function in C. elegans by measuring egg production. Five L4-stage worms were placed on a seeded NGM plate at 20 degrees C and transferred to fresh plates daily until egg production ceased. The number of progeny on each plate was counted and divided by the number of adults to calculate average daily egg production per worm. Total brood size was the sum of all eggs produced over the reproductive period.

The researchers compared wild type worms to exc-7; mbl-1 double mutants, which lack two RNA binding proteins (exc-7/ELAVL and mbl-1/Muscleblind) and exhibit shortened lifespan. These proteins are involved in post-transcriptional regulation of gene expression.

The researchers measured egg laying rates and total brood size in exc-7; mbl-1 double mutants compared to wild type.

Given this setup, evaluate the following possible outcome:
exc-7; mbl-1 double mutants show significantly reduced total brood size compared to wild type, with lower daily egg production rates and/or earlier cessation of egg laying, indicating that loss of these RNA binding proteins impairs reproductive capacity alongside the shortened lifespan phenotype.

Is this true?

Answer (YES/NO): YES